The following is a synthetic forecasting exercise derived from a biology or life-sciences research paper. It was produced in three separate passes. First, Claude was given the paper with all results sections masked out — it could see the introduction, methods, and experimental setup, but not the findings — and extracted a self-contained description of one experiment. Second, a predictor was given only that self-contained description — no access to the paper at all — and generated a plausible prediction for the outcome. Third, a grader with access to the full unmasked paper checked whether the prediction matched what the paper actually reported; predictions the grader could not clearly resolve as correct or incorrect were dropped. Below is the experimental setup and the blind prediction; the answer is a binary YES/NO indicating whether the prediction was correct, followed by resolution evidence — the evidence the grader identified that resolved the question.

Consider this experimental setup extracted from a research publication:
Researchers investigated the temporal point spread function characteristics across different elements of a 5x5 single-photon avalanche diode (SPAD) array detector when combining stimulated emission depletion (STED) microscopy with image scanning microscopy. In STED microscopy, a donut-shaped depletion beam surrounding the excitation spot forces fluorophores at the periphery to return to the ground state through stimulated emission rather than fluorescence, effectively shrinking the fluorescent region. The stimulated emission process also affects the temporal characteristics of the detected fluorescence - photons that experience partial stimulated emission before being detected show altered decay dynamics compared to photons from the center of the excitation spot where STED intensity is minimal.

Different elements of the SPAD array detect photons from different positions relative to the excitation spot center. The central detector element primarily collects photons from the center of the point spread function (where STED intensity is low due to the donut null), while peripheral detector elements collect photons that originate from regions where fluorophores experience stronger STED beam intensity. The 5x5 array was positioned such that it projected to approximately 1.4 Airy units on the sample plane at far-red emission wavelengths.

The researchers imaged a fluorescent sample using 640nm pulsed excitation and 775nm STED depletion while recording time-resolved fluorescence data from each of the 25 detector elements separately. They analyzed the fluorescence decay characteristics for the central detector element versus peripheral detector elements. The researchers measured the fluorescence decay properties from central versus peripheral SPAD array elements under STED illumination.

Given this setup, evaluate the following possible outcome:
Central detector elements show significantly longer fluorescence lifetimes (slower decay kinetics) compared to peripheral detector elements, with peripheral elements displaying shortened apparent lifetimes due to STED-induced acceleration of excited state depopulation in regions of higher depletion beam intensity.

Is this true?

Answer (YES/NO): YES